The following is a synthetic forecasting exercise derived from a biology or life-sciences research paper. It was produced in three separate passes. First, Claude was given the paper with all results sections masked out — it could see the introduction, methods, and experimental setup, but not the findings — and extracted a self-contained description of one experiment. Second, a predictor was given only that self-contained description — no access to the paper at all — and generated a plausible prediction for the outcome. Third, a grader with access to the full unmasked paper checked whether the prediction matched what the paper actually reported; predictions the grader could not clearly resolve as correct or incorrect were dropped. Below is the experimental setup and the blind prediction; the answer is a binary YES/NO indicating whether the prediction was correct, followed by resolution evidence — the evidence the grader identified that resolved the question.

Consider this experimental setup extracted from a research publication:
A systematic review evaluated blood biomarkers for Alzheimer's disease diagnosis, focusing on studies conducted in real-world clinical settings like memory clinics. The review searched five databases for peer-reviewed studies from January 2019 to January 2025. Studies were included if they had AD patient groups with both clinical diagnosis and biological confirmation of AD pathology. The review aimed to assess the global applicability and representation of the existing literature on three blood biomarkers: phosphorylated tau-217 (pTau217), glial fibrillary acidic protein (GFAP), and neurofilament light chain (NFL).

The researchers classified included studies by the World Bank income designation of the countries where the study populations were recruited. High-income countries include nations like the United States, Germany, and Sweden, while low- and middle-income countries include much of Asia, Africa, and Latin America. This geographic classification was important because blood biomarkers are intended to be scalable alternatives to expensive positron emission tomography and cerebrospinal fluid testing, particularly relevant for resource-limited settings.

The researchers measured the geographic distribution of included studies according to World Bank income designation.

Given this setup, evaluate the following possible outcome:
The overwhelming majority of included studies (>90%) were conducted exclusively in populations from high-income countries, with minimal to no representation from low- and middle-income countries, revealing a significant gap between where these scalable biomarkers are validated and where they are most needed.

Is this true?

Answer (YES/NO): YES